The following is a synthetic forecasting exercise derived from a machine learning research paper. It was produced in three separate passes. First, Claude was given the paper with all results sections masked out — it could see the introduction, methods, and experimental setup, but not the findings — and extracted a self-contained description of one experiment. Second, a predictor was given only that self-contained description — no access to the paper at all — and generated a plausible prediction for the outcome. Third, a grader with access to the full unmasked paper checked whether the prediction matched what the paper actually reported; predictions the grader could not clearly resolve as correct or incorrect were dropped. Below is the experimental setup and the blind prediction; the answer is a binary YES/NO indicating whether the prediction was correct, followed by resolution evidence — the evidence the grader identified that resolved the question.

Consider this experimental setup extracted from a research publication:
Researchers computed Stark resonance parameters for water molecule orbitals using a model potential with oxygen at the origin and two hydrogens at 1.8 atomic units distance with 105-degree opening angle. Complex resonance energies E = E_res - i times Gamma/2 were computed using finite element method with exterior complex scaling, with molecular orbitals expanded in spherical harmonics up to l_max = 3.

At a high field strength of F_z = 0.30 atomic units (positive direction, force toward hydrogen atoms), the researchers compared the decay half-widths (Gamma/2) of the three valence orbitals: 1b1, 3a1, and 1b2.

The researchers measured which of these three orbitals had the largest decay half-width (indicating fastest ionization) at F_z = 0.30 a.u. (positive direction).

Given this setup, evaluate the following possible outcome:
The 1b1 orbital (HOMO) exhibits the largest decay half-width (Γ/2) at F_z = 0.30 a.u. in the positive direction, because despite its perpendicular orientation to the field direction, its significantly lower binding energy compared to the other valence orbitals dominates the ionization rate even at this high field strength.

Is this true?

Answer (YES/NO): NO